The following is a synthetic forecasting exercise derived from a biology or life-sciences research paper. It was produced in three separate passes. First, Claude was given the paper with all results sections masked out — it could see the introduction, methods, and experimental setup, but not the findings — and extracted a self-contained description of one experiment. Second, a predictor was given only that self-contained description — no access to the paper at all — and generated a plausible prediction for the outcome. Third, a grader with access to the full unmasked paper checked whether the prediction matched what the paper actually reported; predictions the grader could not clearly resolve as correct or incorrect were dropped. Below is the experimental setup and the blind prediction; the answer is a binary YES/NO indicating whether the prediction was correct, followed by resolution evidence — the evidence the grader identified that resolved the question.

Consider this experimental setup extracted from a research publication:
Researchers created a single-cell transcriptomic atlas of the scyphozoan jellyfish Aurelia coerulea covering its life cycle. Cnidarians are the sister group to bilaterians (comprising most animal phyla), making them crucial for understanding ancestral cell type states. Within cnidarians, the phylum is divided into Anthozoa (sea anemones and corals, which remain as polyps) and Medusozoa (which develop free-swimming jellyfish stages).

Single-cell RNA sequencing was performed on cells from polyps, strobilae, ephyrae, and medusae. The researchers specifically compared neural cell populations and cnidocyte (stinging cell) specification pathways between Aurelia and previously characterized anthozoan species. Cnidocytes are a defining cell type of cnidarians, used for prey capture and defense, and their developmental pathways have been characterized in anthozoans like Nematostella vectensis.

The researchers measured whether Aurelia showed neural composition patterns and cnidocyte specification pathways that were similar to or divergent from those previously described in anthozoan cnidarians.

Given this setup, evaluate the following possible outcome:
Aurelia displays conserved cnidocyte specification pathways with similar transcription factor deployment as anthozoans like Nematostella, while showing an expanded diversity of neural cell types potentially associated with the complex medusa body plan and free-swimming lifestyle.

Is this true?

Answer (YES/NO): YES